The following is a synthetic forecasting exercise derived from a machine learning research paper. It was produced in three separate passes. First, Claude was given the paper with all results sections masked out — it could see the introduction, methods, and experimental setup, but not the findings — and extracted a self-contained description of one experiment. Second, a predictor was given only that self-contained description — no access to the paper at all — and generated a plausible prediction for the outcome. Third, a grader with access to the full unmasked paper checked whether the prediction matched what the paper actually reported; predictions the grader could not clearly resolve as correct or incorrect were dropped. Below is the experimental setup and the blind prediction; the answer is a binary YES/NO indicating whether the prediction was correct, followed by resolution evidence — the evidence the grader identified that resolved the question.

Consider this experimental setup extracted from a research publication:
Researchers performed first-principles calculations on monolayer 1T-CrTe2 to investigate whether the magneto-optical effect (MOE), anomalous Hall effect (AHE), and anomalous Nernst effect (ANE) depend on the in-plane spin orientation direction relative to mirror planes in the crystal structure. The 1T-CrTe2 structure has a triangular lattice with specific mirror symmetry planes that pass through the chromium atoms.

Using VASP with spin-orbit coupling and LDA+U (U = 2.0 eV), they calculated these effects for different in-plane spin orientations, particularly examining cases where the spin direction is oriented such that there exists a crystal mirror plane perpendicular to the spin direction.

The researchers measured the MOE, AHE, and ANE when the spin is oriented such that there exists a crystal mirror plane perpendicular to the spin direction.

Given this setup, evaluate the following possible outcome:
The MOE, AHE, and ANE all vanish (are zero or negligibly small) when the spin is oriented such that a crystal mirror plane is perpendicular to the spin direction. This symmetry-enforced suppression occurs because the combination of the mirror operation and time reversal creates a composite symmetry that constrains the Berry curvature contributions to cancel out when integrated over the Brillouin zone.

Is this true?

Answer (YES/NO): NO